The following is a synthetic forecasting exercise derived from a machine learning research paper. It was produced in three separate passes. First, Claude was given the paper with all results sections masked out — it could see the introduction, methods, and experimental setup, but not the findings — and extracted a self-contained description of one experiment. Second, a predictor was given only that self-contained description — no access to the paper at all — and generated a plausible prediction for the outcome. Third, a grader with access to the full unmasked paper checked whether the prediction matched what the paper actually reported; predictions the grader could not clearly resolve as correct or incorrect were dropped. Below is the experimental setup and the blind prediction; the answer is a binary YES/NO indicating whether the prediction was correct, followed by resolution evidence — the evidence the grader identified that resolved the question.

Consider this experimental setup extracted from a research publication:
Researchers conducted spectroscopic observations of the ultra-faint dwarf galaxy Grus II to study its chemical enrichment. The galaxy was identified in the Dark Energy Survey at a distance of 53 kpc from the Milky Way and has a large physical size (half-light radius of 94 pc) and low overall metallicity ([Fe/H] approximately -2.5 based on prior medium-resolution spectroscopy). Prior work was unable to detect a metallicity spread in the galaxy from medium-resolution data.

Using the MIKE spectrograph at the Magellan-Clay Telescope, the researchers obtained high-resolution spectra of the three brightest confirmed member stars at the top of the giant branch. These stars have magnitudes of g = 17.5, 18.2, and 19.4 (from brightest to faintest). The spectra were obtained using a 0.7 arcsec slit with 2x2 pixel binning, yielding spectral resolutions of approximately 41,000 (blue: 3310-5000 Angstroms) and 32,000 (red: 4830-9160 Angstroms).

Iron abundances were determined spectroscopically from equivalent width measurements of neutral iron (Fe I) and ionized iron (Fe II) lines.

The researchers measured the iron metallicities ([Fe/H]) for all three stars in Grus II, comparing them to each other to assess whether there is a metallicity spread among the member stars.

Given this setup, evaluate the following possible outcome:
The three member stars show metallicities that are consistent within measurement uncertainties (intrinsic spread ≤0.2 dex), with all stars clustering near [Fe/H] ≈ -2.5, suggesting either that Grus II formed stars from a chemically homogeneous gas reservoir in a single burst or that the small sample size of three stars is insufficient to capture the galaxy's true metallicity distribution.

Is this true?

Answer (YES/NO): NO